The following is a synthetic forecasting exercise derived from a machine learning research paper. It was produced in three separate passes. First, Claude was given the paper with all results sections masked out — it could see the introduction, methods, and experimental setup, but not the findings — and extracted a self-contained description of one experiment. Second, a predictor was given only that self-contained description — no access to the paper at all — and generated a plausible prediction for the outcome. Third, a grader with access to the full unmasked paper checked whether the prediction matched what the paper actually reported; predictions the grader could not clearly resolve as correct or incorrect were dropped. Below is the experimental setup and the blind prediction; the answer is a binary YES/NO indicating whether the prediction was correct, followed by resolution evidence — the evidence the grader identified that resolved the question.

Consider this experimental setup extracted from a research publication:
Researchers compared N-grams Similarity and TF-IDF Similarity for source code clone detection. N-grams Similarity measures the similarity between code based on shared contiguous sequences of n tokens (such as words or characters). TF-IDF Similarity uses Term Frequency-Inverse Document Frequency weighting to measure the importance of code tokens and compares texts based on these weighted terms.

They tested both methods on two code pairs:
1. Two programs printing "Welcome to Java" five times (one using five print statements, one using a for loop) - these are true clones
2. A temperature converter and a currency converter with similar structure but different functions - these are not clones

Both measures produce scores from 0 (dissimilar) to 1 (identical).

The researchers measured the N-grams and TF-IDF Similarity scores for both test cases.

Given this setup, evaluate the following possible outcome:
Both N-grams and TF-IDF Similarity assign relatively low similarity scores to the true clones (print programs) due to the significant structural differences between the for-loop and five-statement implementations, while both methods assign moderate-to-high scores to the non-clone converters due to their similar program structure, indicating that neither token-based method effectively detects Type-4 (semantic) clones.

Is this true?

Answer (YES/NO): NO